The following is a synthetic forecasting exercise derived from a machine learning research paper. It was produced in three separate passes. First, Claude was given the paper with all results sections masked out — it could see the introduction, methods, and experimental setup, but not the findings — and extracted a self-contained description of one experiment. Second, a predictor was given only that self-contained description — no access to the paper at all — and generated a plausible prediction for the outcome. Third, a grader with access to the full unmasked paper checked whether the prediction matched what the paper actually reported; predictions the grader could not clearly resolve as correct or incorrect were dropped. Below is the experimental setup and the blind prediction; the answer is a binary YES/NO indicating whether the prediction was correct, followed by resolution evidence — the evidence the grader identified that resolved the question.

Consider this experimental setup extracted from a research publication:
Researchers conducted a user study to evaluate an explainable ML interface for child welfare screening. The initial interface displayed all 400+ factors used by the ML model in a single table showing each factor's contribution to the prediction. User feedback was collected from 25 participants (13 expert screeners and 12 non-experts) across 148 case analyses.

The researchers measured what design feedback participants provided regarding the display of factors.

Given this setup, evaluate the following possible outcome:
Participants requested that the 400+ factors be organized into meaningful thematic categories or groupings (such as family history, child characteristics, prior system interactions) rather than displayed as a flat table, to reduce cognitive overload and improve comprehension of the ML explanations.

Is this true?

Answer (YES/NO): NO